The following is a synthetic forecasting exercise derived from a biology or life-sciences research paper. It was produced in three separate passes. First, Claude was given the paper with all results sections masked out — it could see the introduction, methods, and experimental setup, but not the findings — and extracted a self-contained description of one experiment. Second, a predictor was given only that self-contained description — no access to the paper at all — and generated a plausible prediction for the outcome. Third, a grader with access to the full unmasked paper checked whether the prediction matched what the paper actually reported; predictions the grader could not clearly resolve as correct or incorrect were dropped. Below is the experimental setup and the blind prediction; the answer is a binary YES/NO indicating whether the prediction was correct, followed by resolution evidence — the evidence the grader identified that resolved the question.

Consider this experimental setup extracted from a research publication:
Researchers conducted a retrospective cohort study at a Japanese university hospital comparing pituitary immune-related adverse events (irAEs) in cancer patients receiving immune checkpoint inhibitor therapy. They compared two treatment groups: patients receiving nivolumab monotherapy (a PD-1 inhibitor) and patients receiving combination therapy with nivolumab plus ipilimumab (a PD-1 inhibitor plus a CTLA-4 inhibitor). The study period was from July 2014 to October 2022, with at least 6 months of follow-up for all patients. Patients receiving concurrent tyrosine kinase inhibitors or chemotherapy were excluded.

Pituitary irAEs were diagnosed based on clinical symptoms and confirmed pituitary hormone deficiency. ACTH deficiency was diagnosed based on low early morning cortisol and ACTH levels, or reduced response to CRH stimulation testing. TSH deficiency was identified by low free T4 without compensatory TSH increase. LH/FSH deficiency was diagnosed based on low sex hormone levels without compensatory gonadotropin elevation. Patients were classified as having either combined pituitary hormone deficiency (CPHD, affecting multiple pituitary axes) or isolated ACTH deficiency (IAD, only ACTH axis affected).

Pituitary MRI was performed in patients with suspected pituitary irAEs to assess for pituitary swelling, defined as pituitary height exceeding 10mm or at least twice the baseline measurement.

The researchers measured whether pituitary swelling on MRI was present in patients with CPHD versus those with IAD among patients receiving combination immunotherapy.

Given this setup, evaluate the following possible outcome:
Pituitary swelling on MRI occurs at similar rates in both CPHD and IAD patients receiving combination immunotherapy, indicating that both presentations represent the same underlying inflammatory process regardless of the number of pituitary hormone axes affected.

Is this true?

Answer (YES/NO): NO